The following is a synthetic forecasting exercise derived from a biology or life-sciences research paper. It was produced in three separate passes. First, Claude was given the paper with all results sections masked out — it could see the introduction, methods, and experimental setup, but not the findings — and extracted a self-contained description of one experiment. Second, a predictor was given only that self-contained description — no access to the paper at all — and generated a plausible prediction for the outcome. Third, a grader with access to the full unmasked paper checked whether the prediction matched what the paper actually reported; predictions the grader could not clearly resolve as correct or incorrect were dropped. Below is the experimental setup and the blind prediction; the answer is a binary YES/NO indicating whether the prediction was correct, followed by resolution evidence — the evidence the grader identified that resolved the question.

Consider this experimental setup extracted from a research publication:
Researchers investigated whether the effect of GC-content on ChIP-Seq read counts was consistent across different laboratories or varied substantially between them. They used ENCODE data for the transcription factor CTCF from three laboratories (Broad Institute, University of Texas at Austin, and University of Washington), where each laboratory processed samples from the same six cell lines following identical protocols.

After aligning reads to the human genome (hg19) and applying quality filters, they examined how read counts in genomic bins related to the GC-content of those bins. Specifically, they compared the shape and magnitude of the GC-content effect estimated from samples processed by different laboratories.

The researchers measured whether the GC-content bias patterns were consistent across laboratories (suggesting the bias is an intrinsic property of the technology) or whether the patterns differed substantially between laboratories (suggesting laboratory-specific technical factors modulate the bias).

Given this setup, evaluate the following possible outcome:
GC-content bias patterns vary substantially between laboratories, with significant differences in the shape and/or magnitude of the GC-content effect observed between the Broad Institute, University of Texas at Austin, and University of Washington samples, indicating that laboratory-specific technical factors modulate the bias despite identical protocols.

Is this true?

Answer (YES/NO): YES